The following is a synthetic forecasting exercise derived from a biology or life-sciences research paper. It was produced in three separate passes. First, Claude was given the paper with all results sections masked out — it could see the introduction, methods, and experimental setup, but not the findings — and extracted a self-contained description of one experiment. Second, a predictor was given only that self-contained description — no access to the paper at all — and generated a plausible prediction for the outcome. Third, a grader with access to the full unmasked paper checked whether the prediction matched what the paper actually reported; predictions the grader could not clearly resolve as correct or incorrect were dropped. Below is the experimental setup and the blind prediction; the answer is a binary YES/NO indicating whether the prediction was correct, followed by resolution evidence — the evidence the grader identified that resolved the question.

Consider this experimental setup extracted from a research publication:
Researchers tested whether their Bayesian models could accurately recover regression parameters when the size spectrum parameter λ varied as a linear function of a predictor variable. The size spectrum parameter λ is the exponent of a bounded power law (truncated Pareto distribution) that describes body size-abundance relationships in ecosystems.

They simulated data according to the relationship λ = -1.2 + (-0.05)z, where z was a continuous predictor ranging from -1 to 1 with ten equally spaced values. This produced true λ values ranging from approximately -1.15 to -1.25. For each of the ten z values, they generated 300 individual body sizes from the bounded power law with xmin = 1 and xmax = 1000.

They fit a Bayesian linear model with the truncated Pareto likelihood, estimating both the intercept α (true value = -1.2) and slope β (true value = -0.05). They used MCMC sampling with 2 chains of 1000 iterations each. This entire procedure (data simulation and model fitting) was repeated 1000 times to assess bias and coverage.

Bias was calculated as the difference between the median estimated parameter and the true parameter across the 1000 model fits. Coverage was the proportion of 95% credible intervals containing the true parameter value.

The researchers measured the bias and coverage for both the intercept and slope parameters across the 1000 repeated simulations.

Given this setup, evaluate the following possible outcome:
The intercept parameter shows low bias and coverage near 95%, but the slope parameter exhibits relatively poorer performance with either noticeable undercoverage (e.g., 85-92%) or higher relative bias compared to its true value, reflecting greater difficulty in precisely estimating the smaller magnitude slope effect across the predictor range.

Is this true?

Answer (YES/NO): NO